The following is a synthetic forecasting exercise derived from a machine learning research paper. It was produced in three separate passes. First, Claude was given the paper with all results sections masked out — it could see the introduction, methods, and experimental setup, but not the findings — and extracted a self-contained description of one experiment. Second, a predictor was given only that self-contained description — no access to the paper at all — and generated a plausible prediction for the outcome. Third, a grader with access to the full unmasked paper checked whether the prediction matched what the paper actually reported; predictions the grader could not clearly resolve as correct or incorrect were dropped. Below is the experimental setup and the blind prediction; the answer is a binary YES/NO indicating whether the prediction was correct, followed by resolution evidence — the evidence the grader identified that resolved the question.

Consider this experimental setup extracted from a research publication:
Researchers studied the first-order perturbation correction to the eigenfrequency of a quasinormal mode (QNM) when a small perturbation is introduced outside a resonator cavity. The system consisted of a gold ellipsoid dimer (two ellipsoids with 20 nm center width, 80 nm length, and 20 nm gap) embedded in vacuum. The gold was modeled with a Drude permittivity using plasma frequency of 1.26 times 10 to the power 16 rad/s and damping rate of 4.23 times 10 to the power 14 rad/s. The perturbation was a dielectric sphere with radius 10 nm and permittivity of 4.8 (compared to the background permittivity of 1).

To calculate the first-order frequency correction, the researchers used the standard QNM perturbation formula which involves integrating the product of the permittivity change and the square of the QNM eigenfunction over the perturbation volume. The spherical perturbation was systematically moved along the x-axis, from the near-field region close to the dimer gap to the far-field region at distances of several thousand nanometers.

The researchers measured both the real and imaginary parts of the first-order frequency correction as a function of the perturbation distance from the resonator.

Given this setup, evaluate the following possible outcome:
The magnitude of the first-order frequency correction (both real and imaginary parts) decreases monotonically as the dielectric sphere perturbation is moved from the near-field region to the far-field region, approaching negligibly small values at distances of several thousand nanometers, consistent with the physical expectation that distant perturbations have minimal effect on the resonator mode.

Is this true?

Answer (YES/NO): NO